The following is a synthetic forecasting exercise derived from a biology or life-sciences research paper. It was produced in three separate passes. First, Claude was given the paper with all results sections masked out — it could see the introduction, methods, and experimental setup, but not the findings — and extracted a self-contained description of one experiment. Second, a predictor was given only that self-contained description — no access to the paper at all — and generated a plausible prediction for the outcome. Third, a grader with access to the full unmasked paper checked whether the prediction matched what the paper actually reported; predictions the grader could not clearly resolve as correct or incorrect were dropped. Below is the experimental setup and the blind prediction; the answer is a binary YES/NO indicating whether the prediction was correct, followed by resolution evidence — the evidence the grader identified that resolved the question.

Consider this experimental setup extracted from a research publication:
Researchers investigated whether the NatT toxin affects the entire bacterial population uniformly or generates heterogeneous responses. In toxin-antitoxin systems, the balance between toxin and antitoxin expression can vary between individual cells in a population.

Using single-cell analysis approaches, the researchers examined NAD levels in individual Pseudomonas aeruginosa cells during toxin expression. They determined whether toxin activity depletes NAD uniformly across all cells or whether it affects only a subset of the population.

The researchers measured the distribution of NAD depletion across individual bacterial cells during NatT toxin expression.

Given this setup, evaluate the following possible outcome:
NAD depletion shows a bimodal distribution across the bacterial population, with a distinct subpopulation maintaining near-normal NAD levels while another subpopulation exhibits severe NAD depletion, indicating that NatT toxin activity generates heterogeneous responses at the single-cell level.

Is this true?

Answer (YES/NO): YES